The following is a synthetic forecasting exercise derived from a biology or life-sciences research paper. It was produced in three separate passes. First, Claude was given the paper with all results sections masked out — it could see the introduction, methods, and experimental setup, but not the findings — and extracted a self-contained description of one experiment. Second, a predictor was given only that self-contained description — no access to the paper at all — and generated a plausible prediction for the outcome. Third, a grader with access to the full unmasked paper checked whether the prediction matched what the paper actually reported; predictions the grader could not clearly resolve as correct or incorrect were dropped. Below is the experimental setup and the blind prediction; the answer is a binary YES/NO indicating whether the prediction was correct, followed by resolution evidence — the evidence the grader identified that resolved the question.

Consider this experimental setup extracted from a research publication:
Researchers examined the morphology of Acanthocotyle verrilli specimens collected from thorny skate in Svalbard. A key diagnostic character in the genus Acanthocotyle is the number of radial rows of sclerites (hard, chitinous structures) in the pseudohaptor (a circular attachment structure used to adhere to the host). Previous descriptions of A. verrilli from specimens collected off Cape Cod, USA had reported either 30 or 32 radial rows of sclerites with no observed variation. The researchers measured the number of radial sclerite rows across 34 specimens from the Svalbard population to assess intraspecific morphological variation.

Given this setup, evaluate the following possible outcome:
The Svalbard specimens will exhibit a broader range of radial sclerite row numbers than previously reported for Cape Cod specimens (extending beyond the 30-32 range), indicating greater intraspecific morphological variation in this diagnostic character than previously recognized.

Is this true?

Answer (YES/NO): YES